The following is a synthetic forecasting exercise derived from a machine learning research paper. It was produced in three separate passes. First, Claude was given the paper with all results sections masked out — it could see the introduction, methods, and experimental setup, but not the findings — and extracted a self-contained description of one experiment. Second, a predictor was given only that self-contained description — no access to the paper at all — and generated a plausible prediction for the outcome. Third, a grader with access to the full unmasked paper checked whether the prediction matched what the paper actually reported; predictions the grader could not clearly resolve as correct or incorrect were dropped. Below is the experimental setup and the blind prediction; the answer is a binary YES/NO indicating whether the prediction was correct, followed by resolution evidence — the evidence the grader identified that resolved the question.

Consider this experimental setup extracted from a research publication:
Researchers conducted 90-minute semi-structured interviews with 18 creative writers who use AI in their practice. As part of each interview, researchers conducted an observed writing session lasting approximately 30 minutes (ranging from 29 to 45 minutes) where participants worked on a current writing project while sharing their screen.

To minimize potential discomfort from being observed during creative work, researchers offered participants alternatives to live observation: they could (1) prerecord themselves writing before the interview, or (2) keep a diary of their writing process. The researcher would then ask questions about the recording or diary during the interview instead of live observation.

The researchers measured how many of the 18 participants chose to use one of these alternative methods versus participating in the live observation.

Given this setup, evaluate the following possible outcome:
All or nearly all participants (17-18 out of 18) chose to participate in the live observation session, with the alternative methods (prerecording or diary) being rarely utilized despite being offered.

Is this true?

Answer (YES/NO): YES